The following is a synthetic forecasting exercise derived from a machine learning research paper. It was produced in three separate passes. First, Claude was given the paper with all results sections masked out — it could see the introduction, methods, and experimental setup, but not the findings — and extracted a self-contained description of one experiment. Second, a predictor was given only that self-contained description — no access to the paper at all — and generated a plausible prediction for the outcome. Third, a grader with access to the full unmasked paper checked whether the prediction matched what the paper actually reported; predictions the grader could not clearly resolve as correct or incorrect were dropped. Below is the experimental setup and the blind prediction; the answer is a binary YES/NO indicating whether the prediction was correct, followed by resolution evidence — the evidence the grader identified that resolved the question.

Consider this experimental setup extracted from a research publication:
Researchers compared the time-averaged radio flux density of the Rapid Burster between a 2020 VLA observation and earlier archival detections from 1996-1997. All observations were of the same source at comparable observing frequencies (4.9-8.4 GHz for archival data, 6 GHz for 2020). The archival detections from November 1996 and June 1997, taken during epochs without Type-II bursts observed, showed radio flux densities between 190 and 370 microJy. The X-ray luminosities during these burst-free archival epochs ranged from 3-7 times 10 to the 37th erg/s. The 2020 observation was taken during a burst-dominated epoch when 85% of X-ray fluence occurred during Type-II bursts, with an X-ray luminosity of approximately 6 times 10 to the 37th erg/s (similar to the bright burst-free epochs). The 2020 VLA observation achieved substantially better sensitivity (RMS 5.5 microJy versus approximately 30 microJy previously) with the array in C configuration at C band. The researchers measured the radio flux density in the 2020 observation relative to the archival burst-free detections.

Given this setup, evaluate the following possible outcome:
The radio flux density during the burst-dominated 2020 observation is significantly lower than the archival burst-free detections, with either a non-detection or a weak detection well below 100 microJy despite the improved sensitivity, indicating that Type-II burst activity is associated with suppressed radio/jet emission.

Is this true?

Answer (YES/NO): YES